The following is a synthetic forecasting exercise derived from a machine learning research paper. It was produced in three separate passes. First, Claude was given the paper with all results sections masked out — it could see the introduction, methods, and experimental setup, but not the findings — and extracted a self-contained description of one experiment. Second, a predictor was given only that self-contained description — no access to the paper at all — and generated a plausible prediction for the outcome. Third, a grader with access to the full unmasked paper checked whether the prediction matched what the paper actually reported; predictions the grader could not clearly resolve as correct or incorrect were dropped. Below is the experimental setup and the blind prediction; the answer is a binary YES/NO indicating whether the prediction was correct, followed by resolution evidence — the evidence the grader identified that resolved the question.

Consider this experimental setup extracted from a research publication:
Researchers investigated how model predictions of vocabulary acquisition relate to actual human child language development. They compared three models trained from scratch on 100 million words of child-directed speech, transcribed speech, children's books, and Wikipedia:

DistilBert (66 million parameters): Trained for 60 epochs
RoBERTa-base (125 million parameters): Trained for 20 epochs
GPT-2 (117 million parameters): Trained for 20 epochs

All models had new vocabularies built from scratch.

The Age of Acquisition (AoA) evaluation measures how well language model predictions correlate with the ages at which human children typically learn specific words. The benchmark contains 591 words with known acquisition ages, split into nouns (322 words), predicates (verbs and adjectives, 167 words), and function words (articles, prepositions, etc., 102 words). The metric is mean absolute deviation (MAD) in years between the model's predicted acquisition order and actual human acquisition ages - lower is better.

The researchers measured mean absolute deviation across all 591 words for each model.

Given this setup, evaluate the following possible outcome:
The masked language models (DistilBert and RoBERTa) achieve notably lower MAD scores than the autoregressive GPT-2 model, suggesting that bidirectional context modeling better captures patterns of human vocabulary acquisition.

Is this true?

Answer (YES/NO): NO